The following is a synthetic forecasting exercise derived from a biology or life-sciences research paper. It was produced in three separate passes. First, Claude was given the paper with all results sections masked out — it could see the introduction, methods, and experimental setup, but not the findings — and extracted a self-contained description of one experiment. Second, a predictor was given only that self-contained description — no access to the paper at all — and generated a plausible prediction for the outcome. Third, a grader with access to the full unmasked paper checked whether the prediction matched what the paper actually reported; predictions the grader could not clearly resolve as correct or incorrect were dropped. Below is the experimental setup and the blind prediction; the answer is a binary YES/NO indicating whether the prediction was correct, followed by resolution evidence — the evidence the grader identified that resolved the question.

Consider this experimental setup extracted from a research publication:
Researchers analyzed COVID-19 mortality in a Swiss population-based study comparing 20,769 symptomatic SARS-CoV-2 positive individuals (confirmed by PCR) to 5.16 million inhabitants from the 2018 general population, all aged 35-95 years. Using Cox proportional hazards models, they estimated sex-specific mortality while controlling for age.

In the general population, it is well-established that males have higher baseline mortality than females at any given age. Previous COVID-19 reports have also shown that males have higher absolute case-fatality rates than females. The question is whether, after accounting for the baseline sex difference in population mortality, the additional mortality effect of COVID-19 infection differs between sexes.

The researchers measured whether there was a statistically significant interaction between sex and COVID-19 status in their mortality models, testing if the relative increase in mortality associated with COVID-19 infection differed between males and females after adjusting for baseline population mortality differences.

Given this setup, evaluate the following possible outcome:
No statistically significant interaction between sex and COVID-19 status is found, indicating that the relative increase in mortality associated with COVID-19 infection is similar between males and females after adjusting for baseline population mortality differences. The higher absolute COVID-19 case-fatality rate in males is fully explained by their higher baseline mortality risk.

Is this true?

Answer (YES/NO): NO